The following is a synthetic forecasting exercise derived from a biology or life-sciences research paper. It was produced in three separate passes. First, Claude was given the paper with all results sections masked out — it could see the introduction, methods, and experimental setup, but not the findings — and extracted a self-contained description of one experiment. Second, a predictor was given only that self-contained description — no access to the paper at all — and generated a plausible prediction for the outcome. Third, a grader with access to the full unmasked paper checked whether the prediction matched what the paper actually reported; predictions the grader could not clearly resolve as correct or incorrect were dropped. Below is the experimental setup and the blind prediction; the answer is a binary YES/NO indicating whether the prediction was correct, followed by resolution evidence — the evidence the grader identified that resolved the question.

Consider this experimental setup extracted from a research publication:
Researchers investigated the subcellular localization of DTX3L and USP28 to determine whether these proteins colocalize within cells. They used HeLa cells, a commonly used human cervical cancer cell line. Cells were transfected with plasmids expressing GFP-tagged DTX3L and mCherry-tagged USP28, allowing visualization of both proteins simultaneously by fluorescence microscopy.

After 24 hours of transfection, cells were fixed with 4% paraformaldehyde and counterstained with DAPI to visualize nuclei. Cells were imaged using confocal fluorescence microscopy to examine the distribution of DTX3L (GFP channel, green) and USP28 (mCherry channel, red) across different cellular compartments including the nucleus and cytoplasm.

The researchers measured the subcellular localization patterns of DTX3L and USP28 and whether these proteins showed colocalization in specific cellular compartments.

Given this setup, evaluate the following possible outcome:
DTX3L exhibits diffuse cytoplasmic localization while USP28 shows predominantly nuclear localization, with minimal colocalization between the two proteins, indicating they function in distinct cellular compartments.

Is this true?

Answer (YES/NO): NO